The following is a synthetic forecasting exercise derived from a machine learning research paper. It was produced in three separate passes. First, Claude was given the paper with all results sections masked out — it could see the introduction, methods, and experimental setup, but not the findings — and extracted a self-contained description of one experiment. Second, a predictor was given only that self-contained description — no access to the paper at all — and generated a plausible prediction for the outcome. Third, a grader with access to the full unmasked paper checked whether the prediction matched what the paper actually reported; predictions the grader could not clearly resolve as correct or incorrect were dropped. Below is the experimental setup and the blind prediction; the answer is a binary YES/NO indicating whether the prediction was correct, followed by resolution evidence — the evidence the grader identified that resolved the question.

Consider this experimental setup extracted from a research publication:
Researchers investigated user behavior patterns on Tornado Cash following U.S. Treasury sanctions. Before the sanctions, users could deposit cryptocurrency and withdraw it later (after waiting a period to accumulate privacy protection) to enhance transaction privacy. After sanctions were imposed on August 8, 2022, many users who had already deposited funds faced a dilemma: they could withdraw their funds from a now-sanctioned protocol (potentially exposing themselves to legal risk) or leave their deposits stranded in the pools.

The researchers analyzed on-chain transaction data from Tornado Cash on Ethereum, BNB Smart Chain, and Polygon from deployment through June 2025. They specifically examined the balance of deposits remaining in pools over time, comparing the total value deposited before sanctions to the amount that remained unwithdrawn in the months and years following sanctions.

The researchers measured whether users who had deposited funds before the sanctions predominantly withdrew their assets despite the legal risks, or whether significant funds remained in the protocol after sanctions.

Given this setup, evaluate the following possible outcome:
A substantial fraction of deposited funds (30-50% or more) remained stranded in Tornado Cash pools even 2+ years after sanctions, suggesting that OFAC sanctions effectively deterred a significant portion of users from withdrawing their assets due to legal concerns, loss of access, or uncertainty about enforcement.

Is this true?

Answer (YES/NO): NO